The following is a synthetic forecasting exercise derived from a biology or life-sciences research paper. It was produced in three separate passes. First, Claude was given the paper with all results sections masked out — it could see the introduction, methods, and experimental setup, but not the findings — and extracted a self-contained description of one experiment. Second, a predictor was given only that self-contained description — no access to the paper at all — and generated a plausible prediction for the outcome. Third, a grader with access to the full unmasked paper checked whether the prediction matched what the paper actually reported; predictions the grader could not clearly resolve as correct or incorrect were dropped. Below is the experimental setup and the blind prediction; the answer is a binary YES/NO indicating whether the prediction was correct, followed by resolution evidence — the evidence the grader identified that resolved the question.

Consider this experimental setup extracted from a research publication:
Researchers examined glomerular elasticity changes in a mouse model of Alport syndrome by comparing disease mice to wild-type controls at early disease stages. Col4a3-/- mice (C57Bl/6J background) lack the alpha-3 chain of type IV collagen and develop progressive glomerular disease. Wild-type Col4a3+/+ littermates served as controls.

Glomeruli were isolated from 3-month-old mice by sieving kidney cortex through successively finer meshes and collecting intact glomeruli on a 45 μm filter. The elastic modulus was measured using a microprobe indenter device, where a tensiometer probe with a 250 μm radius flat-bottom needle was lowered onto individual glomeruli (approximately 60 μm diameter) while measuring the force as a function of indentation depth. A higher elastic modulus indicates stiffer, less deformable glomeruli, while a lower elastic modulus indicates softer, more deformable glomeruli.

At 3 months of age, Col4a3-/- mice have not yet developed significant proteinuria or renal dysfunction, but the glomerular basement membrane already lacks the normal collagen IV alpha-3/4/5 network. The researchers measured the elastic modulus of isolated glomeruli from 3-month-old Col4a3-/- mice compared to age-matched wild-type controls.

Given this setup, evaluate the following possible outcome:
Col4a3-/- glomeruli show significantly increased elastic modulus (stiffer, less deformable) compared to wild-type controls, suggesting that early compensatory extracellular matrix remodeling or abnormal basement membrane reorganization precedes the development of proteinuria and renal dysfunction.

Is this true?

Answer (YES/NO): NO